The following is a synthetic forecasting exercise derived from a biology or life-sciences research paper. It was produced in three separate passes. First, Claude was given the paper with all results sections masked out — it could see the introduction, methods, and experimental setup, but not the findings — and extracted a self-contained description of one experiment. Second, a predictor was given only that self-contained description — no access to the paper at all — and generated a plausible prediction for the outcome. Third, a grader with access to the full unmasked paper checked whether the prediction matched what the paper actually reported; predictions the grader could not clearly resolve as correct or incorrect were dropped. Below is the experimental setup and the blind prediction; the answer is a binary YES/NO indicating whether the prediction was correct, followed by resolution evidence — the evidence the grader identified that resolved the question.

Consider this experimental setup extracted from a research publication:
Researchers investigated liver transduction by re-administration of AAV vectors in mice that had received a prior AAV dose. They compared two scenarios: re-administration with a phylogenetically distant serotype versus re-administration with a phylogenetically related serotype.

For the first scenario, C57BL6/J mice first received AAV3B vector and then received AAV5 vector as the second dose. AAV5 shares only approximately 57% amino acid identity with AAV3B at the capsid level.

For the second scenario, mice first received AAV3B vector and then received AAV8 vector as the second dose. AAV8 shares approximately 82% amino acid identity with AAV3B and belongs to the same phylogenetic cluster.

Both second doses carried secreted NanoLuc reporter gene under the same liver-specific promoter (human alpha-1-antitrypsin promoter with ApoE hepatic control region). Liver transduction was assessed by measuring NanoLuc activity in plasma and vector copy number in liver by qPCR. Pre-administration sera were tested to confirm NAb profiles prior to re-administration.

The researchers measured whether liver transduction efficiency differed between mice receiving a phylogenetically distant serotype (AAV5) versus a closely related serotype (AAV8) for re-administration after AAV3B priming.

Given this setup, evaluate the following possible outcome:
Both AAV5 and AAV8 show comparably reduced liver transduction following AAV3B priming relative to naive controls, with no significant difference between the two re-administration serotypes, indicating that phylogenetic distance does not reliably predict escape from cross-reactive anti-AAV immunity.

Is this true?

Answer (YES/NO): NO